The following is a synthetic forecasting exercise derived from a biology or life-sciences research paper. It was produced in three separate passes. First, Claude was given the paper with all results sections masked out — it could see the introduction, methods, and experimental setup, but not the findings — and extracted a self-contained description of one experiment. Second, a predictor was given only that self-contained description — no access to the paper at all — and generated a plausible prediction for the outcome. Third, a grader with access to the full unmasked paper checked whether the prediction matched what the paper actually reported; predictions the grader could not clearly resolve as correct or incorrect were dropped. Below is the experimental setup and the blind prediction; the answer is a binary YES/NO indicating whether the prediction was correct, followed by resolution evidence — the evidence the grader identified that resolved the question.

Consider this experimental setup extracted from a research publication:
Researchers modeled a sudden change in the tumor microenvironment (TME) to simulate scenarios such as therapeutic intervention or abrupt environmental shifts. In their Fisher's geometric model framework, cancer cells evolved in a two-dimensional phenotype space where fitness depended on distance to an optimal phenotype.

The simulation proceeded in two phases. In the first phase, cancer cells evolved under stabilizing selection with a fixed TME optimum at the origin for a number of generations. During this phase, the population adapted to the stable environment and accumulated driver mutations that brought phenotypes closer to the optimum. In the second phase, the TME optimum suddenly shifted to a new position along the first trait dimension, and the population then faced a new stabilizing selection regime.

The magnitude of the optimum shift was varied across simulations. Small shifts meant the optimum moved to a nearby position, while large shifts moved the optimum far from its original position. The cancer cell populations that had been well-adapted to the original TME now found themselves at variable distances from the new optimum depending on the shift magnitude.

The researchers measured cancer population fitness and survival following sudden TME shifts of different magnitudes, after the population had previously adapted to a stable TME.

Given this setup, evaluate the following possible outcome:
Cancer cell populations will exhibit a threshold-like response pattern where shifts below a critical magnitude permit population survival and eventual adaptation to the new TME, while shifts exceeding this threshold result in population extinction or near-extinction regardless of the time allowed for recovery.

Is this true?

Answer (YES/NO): YES